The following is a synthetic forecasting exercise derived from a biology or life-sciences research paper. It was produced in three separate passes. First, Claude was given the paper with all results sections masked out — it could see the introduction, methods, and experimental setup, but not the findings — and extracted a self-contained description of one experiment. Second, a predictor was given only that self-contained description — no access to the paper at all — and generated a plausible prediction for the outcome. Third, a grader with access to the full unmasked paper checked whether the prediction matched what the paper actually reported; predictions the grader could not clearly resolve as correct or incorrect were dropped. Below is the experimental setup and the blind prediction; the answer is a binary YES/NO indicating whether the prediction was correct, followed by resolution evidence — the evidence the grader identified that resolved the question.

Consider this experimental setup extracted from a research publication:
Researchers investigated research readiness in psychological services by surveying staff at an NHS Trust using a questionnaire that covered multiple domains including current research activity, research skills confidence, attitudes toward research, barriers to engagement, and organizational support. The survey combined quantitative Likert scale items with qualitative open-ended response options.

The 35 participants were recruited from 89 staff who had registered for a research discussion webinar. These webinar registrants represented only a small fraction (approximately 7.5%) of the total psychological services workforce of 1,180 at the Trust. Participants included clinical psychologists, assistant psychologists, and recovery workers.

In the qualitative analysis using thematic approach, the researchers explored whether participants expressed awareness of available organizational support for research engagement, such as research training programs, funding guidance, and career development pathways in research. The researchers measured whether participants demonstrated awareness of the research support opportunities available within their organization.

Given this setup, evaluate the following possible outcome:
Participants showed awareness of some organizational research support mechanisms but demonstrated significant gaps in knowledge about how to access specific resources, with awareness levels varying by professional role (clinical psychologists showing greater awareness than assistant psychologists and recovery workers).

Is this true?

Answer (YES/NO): NO